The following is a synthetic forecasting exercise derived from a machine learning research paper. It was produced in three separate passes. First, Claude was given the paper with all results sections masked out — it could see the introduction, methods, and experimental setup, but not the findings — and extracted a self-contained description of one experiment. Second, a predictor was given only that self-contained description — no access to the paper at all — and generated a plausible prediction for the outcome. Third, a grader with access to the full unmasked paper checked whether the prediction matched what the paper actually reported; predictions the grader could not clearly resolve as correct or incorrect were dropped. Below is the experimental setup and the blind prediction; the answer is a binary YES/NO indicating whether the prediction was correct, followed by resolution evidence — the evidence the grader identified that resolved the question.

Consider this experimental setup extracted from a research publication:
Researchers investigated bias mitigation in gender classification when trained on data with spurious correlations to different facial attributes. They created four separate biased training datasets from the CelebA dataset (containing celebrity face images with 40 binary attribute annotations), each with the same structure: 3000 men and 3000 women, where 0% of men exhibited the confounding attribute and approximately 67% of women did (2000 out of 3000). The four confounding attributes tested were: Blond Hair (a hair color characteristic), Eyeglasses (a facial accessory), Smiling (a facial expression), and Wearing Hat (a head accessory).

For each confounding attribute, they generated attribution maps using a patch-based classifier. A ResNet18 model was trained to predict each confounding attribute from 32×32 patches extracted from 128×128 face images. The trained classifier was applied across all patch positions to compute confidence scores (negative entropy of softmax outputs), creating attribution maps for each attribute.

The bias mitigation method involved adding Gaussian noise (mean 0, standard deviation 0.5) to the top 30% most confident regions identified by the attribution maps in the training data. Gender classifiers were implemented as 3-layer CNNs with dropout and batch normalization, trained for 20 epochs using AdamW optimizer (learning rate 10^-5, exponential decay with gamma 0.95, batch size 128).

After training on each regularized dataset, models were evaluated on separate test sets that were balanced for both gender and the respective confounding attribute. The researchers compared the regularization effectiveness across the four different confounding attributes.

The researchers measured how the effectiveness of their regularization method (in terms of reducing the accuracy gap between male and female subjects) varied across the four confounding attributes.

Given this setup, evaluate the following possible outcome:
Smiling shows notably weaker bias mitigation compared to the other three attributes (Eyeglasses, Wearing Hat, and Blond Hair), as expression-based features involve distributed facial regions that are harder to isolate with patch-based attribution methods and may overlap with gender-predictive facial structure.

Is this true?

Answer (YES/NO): NO